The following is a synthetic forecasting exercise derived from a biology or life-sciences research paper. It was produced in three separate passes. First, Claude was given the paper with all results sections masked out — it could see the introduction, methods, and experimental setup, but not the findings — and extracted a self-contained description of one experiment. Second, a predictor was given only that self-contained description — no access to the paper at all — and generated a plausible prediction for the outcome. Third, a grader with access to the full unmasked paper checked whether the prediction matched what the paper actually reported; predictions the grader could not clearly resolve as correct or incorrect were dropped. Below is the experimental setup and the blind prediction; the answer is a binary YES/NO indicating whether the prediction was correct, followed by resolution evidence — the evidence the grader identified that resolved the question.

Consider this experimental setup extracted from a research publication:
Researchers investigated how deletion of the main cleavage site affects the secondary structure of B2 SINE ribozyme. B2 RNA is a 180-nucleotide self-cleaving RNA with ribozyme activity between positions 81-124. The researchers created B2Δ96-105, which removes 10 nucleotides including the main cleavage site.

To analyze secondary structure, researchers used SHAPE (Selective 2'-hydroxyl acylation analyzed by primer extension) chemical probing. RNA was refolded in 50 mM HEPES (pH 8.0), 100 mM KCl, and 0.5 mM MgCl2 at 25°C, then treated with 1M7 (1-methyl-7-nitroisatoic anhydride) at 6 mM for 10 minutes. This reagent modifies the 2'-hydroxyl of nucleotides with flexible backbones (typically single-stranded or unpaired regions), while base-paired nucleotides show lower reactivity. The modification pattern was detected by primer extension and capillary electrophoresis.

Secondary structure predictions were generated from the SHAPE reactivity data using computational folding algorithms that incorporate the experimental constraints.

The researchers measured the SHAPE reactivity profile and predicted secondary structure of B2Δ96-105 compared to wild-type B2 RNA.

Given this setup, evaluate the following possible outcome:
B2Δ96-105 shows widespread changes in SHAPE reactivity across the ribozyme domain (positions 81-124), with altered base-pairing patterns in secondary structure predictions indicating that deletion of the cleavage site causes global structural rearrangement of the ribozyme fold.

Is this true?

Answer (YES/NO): YES